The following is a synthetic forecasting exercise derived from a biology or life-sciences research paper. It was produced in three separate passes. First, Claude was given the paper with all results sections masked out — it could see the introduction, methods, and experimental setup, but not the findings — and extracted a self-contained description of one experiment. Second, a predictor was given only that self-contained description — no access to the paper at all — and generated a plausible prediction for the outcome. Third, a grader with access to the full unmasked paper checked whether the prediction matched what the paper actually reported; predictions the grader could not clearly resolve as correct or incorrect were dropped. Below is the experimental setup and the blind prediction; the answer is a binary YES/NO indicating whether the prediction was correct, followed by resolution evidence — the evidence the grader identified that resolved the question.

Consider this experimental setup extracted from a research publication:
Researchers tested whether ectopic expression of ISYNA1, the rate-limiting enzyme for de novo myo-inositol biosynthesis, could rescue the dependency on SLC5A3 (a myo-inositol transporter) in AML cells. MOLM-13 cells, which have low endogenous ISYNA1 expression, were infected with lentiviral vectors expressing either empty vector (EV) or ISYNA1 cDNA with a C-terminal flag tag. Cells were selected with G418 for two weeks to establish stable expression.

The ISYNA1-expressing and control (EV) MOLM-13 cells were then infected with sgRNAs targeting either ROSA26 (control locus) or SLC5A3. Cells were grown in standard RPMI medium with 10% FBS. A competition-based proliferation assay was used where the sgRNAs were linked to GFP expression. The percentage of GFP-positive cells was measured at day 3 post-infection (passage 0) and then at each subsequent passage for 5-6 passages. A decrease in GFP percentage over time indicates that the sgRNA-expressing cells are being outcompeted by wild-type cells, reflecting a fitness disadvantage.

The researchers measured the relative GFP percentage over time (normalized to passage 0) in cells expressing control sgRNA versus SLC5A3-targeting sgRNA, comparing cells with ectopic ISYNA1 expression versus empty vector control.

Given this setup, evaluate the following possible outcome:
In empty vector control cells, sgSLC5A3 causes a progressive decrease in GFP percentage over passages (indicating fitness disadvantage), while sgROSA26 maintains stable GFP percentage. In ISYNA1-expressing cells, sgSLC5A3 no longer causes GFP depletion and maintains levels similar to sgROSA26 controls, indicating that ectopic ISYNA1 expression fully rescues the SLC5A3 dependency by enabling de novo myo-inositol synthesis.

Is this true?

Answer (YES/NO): YES